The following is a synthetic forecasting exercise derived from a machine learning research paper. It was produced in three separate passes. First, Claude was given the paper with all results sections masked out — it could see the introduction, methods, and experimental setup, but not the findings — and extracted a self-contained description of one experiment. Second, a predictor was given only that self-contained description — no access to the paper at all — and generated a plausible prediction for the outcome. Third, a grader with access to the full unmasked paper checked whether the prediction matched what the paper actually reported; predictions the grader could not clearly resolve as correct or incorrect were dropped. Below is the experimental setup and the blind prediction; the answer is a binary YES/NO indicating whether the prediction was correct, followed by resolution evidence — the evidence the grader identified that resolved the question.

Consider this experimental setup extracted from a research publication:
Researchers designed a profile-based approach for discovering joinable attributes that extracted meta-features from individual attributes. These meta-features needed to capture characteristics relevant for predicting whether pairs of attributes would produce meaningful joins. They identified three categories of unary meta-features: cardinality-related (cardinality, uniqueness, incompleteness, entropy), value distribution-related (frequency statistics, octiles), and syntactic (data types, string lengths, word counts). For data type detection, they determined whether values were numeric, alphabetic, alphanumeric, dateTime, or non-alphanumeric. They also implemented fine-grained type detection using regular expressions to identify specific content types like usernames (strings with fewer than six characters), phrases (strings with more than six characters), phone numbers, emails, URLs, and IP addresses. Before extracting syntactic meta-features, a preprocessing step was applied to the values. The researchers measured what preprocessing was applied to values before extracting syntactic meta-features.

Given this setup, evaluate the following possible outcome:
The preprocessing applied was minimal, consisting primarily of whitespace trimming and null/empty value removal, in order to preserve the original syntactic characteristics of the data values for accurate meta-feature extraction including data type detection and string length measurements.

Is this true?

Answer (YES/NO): NO